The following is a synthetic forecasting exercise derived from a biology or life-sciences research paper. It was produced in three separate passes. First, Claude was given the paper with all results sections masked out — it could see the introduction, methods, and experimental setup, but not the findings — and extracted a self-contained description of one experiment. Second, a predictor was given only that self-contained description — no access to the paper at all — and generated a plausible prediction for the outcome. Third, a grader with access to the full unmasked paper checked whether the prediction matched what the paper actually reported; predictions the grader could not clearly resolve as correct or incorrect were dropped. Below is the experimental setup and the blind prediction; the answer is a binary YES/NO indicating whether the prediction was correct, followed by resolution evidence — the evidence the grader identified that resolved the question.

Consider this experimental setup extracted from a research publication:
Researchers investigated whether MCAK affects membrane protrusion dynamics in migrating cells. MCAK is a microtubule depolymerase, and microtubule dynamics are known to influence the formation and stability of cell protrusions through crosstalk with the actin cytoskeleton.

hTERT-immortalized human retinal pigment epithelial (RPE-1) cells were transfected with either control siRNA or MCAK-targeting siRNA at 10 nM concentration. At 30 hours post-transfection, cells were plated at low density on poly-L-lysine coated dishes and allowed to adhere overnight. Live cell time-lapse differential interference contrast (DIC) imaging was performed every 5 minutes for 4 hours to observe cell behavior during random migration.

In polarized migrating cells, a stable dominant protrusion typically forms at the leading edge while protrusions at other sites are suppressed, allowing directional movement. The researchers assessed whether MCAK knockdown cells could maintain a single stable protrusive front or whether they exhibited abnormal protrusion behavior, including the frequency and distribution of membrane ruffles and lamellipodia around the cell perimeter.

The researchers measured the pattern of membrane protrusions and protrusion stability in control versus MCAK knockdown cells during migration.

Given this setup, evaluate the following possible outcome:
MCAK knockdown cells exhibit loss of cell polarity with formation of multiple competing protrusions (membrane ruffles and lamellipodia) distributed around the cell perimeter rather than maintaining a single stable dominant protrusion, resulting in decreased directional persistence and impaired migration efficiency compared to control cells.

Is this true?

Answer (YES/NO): YES